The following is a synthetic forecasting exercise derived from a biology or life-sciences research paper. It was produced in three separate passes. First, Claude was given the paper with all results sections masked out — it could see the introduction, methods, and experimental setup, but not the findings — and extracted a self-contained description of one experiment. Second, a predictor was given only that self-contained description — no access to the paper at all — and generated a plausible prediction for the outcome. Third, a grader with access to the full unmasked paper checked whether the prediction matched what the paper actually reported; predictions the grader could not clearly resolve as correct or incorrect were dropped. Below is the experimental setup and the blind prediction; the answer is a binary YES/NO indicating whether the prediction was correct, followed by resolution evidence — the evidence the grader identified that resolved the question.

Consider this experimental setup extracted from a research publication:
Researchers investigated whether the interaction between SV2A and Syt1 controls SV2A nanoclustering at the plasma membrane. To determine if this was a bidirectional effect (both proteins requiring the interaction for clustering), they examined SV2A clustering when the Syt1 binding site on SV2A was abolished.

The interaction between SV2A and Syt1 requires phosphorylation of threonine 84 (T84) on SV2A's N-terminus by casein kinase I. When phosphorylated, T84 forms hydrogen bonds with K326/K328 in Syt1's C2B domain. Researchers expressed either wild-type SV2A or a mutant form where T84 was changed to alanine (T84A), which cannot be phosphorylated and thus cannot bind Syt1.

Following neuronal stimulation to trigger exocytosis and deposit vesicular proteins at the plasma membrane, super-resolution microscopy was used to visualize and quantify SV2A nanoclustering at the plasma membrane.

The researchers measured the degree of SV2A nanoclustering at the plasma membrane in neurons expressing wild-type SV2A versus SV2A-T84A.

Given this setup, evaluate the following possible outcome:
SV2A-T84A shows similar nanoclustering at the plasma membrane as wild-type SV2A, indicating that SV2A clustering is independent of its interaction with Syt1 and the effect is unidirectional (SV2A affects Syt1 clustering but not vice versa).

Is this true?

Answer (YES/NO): NO